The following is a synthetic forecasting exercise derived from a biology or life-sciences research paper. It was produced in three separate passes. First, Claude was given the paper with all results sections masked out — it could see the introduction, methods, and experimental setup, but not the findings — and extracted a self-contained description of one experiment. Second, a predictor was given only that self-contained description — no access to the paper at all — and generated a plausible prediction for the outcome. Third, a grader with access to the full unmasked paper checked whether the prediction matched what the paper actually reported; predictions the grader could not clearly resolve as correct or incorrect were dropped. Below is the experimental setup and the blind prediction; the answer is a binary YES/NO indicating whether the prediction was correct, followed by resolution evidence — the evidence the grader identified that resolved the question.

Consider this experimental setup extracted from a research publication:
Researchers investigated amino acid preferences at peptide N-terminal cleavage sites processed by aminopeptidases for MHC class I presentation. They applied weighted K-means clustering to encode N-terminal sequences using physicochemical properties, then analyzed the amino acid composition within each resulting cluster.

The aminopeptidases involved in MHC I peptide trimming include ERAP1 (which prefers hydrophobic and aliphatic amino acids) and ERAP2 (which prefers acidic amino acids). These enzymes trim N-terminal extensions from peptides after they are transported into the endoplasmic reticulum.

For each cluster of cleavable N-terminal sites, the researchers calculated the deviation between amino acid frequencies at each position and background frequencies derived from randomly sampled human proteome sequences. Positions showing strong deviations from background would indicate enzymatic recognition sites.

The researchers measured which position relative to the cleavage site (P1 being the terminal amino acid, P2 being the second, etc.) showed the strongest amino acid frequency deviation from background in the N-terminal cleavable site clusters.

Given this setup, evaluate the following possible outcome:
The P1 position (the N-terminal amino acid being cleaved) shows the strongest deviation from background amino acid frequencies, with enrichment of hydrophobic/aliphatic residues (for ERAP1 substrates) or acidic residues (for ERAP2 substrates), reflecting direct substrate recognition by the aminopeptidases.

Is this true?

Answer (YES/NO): NO